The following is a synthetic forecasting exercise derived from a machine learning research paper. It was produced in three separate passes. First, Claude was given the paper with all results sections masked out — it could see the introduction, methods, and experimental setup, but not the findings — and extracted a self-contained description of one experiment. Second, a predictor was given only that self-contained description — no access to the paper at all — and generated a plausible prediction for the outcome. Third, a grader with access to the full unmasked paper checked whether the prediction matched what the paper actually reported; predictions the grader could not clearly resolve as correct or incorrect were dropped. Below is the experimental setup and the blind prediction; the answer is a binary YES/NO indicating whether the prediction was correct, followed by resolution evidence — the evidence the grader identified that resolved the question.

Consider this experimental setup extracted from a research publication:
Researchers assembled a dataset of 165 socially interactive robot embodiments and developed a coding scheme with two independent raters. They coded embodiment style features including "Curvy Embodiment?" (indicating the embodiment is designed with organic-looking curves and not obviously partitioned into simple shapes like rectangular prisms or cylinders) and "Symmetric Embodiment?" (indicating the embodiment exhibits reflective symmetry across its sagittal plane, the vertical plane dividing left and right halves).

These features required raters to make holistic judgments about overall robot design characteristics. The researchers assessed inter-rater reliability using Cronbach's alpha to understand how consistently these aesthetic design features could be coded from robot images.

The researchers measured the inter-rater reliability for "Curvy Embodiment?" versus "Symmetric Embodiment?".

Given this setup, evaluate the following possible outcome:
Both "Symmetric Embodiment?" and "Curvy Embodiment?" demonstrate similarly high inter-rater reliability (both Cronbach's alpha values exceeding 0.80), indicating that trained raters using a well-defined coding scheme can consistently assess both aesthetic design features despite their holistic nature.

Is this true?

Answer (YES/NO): NO